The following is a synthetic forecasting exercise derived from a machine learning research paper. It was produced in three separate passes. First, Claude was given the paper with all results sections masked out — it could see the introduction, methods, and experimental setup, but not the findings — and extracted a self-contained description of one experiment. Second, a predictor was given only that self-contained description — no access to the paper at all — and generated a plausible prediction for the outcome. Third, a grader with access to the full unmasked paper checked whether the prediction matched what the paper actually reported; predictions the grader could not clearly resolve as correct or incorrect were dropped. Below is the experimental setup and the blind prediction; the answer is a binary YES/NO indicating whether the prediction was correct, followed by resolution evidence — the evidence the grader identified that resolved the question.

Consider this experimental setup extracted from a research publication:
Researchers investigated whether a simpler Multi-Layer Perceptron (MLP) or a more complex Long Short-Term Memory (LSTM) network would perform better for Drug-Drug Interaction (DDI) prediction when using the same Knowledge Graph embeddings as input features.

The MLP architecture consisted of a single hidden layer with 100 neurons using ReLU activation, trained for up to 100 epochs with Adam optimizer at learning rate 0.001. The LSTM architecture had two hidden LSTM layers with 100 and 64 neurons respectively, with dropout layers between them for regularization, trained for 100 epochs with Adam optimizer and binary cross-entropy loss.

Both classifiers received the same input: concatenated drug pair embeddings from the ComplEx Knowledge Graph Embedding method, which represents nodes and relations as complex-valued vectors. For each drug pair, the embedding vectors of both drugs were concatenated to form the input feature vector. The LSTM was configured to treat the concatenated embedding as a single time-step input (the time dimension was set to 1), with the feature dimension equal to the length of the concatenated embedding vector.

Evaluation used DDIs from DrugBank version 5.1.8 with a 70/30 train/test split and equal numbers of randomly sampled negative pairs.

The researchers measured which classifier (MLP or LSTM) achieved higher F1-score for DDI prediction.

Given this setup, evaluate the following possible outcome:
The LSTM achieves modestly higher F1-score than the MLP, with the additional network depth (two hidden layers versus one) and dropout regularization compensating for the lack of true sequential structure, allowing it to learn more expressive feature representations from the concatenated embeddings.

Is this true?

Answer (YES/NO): NO